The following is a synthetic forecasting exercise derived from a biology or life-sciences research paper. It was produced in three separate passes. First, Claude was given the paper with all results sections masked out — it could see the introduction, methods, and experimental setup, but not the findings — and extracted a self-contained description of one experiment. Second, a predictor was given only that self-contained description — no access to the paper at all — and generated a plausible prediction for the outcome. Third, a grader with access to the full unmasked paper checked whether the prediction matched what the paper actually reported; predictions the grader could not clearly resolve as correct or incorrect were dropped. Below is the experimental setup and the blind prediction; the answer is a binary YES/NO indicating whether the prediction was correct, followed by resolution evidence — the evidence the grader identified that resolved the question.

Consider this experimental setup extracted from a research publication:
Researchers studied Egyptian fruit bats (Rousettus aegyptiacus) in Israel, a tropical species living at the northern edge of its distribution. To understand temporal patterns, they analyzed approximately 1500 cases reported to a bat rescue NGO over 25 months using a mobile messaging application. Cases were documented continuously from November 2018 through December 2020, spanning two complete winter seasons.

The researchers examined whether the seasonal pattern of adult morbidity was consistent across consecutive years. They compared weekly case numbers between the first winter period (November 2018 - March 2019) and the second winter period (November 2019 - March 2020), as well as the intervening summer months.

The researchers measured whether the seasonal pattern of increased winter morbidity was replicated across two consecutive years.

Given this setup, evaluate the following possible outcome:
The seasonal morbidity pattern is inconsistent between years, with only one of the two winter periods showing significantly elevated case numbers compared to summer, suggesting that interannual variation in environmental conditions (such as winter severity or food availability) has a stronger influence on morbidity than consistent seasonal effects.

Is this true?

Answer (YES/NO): NO